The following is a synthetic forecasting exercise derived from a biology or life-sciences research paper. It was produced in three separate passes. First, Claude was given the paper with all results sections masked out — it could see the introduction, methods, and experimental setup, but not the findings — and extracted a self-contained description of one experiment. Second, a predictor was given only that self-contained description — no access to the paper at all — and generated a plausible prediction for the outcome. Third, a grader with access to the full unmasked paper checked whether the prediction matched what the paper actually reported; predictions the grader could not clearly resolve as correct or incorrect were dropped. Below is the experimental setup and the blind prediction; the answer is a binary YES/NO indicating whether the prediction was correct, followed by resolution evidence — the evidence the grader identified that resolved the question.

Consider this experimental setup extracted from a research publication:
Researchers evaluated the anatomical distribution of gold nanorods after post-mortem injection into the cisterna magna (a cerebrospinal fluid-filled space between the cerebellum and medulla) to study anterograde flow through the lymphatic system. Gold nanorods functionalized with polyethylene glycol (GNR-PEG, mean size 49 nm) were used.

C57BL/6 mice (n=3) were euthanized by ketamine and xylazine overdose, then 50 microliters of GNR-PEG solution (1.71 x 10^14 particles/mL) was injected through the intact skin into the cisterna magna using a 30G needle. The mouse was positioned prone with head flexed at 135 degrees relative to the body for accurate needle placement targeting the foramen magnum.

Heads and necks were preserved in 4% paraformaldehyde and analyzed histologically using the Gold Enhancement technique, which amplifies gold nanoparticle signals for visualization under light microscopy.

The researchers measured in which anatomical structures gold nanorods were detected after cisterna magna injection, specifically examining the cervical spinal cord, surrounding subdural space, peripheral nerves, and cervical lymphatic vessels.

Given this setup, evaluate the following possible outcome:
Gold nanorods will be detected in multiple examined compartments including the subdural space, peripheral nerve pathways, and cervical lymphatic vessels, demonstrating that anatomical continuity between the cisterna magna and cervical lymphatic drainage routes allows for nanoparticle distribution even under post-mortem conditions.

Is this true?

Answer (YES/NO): YES